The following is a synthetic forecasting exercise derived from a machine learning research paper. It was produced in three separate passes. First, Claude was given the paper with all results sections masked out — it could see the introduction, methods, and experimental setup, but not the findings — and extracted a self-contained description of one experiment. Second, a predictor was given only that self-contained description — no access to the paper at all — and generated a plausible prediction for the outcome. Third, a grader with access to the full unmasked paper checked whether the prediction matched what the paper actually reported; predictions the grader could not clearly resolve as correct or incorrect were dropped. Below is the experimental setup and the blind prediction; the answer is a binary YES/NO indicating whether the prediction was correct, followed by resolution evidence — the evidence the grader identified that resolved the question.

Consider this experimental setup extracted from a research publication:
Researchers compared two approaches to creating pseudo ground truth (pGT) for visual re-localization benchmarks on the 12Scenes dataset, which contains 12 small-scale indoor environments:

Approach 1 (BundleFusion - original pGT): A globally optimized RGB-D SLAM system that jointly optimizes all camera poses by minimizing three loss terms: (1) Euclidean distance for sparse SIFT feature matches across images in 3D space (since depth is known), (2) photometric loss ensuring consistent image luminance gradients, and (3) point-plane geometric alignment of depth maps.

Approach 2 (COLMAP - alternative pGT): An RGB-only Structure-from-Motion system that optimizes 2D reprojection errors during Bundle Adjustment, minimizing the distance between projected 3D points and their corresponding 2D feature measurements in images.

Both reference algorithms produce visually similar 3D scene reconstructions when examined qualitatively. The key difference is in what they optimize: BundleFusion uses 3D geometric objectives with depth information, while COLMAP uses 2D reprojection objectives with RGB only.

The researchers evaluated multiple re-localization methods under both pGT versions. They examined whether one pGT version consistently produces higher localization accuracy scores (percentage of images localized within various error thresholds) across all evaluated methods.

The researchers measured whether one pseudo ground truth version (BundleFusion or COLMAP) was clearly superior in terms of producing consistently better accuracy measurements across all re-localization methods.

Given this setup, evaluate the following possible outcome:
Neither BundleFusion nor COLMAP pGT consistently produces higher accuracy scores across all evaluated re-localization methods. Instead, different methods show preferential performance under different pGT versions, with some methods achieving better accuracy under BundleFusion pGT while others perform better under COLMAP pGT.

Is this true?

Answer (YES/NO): YES